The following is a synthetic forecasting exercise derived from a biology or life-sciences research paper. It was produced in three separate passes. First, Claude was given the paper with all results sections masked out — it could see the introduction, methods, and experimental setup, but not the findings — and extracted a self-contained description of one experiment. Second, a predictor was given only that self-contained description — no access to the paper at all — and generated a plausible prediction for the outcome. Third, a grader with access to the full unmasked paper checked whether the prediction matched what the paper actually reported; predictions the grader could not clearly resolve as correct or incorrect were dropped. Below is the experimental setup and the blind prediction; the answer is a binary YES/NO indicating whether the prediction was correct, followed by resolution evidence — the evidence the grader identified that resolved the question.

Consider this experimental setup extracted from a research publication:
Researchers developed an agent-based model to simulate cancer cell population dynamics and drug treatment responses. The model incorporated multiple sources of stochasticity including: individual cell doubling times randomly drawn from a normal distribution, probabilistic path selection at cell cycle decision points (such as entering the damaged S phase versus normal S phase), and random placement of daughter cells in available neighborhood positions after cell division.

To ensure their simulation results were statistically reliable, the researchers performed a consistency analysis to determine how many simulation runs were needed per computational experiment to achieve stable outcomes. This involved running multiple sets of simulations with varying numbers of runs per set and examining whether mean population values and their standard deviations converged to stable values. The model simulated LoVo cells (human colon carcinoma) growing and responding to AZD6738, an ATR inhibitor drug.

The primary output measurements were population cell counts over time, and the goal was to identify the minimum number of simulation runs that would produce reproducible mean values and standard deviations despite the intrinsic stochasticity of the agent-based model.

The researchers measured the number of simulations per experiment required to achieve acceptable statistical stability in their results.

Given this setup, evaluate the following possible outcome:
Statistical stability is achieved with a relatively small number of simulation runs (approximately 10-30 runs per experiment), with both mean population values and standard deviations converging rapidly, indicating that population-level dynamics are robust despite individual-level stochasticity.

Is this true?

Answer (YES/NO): NO